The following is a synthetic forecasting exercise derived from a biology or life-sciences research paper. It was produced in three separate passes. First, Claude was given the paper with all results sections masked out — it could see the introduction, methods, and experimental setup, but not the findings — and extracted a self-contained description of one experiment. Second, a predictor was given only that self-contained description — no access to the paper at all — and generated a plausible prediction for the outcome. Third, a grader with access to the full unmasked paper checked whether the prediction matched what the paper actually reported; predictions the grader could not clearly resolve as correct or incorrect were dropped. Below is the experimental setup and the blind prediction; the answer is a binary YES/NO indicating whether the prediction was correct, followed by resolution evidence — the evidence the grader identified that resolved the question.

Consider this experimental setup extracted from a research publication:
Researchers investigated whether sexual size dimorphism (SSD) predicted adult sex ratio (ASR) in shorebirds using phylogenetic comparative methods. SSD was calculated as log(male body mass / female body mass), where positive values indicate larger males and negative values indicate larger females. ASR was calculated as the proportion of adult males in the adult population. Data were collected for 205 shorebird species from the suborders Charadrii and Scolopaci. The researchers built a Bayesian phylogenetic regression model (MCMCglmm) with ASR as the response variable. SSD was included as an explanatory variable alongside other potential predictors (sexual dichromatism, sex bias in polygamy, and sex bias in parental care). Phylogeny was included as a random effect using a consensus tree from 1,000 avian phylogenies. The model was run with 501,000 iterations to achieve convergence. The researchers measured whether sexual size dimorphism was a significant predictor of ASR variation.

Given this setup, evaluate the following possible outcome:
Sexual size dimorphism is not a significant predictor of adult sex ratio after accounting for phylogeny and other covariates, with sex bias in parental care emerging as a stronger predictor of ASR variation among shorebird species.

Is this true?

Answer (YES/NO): NO